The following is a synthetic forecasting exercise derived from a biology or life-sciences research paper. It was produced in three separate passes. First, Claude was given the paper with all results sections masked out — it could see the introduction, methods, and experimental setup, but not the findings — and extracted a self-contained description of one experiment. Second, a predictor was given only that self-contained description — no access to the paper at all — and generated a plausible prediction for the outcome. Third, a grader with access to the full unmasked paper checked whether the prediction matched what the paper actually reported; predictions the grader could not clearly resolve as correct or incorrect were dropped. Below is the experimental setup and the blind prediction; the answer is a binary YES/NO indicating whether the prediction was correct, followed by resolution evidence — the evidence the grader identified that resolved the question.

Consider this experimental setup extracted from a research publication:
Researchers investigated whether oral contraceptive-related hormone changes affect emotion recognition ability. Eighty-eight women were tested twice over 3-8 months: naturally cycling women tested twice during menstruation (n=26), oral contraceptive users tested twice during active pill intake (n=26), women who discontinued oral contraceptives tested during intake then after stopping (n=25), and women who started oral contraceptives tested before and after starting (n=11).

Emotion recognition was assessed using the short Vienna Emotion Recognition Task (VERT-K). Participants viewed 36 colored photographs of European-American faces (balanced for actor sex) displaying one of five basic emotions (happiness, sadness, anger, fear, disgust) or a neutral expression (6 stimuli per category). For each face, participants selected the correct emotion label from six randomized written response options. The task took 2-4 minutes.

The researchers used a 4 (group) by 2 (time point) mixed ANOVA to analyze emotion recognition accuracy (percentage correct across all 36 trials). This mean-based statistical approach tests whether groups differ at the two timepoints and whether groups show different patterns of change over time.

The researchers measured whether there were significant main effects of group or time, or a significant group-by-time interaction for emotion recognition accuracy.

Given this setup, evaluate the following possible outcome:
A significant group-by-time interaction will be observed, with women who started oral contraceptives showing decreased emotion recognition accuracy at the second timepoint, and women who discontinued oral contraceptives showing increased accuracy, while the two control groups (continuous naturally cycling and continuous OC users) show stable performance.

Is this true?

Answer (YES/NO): NO